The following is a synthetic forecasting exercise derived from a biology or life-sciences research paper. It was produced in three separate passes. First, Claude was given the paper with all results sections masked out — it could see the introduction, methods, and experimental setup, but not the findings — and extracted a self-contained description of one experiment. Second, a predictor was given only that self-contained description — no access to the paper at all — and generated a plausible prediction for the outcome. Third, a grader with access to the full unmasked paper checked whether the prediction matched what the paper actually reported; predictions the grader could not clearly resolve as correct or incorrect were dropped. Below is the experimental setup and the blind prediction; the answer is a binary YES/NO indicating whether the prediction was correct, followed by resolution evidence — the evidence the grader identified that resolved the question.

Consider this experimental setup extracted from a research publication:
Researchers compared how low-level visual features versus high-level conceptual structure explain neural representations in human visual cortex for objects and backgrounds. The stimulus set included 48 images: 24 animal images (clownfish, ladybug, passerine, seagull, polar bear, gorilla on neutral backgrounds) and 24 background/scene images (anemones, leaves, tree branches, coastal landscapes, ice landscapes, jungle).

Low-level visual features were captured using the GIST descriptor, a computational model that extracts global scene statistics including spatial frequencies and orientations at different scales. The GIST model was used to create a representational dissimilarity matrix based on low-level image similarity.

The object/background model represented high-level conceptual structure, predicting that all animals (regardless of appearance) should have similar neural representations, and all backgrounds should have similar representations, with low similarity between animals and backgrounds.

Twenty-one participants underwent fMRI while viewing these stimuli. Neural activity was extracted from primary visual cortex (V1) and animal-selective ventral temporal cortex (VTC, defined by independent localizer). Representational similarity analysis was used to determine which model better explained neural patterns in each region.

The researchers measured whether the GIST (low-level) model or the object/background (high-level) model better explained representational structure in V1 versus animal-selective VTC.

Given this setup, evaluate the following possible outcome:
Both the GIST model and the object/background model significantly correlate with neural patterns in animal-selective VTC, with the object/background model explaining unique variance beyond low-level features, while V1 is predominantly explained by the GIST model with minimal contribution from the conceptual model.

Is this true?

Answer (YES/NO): NO